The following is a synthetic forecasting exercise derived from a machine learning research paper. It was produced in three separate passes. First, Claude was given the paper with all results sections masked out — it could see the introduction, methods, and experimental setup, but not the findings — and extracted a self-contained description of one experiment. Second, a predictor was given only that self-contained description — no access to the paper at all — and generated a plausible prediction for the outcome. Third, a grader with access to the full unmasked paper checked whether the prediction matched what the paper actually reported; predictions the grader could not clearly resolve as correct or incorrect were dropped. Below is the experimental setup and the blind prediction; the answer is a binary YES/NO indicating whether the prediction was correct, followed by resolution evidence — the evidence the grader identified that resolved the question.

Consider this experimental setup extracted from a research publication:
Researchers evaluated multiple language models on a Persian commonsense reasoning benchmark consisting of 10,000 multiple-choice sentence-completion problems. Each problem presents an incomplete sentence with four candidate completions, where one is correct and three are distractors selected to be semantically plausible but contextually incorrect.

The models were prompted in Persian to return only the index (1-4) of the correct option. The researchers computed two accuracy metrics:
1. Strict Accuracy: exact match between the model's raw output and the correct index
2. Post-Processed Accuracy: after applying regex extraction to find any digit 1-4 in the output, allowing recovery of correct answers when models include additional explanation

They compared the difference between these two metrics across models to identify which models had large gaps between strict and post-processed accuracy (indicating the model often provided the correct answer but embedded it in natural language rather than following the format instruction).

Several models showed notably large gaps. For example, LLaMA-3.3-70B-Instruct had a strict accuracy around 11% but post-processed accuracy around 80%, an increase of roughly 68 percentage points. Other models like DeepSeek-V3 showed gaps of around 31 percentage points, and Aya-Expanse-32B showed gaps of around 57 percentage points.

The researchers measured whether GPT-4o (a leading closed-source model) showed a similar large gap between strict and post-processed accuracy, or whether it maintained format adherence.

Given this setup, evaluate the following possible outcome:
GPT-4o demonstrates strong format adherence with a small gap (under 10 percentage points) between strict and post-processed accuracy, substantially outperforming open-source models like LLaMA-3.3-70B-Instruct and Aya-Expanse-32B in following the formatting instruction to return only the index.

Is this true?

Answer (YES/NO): YES